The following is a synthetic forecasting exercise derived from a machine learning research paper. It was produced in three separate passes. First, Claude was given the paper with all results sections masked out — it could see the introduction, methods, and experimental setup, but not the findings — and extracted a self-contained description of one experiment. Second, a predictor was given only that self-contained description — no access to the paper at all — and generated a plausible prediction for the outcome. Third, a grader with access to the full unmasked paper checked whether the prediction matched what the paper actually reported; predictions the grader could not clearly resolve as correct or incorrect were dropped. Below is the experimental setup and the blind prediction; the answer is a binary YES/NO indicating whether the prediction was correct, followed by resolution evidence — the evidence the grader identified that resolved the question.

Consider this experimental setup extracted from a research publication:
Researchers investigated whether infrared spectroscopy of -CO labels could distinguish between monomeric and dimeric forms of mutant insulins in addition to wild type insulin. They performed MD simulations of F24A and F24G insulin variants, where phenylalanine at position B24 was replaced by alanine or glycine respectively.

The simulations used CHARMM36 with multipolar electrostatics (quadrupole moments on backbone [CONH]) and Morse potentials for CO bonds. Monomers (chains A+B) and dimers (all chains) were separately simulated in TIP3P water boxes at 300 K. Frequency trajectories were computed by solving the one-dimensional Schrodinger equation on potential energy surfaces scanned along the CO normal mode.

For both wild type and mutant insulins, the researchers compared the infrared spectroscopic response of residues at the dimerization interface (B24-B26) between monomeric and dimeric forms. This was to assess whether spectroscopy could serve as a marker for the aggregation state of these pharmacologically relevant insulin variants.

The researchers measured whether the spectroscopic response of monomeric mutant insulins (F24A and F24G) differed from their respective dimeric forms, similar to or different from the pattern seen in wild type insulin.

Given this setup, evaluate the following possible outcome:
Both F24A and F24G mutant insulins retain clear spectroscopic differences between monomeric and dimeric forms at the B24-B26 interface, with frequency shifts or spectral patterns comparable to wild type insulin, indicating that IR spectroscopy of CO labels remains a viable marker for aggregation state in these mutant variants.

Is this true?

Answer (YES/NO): YES